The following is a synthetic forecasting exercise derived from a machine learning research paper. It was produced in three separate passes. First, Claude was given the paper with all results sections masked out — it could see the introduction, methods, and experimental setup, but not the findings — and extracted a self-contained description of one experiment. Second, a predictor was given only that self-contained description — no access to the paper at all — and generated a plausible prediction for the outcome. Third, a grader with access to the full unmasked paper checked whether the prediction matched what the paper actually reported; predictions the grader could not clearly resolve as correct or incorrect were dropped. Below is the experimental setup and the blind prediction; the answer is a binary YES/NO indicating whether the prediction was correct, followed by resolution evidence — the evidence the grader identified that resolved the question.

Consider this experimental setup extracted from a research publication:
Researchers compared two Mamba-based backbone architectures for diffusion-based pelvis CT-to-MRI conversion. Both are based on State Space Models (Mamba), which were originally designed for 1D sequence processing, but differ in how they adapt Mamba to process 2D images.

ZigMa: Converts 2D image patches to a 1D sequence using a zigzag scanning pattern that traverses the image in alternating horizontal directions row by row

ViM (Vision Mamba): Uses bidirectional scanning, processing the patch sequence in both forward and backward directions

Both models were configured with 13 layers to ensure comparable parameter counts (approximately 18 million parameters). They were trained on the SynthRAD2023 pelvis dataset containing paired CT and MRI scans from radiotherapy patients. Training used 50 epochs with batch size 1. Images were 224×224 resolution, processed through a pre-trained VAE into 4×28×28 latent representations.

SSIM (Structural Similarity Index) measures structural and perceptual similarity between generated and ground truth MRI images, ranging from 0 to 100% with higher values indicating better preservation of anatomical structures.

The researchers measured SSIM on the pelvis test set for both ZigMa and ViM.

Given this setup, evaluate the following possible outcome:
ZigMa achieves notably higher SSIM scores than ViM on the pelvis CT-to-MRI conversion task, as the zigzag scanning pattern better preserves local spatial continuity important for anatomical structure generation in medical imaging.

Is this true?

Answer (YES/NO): NO